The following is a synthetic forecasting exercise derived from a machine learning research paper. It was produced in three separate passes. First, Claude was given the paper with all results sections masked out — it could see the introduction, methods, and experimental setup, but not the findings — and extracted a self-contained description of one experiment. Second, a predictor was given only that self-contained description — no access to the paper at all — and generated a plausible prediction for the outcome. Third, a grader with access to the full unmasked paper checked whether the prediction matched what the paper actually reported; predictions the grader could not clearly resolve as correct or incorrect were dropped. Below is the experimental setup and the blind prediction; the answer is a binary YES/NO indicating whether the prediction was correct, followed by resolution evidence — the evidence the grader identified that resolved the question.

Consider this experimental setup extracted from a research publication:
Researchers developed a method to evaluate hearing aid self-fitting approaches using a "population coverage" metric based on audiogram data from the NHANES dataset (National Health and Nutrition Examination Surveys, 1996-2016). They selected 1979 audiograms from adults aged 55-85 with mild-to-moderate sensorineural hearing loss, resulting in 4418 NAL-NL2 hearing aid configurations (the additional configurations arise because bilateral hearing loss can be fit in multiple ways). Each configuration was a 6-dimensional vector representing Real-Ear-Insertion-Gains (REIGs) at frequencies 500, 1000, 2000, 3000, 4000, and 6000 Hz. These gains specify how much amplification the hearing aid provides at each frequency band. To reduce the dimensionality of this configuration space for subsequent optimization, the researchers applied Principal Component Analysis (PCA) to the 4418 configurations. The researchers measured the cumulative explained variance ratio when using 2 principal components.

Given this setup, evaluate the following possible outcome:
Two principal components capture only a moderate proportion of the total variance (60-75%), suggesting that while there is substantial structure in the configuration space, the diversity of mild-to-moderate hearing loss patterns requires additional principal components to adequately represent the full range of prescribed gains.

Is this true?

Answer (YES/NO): NO